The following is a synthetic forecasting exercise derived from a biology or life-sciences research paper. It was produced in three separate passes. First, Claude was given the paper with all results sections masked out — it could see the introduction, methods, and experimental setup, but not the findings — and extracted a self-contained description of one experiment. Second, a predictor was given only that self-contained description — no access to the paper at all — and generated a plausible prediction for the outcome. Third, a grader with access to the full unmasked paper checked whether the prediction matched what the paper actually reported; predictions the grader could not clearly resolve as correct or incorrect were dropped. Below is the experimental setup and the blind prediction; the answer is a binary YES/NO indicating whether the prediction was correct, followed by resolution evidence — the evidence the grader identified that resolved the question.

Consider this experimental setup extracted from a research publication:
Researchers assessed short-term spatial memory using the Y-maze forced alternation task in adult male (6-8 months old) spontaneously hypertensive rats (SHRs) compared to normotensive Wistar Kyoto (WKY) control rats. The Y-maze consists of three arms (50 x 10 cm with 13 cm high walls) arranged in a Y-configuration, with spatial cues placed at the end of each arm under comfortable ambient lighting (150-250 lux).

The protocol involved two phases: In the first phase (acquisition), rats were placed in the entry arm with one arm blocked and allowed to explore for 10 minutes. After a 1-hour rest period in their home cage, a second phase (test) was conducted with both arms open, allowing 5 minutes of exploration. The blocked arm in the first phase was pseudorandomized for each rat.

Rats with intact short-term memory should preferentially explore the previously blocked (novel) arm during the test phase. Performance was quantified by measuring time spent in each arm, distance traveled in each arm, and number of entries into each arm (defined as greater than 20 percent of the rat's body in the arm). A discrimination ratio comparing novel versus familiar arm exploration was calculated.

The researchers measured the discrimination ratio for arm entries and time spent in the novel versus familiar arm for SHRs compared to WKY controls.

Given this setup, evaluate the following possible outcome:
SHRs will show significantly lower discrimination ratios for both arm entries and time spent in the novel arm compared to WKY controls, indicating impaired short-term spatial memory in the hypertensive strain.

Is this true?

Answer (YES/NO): YES